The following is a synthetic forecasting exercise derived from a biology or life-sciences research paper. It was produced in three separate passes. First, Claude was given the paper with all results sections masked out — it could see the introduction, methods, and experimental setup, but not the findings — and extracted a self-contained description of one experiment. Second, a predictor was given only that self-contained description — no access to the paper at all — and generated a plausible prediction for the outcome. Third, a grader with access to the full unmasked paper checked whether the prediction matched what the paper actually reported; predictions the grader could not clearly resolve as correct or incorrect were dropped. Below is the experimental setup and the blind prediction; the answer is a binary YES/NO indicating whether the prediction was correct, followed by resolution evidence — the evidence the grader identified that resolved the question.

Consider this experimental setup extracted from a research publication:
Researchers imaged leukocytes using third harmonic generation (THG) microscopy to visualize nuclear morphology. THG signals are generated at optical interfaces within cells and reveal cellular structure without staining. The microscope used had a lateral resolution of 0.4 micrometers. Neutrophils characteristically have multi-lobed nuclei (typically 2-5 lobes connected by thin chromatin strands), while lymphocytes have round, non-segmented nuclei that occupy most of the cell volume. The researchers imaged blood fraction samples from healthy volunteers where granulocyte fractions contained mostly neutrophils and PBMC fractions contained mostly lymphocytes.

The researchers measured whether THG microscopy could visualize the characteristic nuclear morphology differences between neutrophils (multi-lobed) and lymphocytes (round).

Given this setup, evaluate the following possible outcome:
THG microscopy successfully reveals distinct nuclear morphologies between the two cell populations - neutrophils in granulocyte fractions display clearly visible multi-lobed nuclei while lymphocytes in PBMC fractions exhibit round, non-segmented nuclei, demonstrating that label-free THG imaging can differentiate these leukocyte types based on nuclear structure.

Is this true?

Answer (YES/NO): YES